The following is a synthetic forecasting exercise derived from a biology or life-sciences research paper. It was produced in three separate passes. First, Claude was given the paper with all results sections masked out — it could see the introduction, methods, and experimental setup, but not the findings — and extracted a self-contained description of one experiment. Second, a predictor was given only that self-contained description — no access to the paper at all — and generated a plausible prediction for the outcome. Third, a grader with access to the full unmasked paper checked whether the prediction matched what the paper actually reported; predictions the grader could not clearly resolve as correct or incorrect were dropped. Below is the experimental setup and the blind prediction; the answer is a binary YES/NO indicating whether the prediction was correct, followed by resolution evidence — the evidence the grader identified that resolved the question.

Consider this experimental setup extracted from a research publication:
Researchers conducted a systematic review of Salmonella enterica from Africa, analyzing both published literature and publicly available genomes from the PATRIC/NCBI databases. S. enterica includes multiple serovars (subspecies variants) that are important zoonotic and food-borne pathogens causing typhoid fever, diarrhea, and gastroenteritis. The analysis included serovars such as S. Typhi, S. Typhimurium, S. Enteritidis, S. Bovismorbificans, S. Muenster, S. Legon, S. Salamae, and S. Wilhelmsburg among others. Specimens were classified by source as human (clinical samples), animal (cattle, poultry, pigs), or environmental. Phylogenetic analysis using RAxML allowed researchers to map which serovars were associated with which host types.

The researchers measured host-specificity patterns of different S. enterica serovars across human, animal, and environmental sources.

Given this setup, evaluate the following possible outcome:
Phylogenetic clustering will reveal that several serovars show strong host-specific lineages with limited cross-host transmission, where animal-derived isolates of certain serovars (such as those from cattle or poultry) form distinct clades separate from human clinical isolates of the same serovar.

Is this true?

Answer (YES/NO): NO